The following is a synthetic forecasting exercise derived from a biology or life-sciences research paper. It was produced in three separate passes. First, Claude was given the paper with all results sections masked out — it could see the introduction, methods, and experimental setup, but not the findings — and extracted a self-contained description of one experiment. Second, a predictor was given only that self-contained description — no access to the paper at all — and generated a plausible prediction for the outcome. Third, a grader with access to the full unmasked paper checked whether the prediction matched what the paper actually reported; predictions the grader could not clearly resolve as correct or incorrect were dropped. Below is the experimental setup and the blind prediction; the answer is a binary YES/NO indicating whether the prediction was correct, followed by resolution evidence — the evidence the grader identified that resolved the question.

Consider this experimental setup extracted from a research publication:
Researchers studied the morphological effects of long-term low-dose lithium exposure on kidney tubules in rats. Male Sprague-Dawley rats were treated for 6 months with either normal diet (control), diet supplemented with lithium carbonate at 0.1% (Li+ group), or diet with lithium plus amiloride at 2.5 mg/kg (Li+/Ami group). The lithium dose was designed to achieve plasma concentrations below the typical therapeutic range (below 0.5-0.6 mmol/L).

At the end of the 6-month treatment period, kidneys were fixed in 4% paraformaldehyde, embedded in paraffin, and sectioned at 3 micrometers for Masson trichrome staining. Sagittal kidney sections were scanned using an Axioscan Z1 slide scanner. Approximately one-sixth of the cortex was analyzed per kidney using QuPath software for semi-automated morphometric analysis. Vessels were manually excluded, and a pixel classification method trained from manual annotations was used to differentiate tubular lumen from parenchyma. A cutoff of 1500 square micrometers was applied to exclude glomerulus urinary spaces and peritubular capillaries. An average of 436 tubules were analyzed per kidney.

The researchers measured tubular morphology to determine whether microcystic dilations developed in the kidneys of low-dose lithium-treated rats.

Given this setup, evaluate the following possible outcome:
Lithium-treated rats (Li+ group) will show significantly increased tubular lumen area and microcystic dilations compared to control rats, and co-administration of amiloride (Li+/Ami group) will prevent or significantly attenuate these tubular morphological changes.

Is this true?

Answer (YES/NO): NO